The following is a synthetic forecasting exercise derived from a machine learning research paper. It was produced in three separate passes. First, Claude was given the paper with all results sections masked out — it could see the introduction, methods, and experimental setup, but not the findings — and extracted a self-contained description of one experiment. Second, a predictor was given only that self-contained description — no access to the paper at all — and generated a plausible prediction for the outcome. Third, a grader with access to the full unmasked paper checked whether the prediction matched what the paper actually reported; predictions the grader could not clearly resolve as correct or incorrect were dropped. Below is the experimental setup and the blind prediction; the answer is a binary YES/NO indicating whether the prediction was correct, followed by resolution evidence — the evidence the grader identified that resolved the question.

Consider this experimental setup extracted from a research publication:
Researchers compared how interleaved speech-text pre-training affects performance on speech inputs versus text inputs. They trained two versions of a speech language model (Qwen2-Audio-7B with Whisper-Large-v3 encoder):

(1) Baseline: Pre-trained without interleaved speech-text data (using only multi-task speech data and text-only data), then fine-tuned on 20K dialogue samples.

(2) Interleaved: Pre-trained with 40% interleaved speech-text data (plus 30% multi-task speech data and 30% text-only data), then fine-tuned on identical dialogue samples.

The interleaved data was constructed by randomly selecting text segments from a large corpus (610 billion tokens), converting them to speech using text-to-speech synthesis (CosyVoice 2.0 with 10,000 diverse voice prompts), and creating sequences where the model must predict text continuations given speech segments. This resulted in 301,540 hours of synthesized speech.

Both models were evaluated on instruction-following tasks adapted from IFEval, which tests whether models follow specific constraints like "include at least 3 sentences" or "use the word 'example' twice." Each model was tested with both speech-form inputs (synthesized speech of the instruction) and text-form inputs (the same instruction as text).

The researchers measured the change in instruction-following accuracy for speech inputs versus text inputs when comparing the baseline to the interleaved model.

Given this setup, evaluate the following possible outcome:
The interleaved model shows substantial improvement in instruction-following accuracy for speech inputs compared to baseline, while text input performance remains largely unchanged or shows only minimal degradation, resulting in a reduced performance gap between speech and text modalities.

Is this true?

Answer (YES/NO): YES